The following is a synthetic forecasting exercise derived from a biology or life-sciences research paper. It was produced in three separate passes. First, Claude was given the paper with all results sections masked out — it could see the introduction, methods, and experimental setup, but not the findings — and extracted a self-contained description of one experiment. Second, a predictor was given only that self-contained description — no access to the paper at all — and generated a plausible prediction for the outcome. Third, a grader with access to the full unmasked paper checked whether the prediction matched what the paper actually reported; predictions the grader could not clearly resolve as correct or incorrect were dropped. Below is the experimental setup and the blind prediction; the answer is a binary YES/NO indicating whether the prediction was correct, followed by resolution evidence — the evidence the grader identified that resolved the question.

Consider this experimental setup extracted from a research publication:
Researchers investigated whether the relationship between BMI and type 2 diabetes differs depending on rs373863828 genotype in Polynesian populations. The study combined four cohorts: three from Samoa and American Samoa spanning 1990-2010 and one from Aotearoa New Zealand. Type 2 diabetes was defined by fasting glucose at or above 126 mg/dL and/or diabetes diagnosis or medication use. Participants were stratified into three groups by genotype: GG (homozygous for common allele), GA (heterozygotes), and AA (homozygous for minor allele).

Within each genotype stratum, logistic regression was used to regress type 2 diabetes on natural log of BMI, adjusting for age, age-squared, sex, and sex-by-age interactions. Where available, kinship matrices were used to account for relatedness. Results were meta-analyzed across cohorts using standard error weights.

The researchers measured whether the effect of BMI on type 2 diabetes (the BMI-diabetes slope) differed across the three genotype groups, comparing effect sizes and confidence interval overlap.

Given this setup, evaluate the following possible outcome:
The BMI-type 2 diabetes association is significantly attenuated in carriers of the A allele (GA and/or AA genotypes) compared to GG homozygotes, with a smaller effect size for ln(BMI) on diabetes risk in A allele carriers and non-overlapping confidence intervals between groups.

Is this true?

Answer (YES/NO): NO